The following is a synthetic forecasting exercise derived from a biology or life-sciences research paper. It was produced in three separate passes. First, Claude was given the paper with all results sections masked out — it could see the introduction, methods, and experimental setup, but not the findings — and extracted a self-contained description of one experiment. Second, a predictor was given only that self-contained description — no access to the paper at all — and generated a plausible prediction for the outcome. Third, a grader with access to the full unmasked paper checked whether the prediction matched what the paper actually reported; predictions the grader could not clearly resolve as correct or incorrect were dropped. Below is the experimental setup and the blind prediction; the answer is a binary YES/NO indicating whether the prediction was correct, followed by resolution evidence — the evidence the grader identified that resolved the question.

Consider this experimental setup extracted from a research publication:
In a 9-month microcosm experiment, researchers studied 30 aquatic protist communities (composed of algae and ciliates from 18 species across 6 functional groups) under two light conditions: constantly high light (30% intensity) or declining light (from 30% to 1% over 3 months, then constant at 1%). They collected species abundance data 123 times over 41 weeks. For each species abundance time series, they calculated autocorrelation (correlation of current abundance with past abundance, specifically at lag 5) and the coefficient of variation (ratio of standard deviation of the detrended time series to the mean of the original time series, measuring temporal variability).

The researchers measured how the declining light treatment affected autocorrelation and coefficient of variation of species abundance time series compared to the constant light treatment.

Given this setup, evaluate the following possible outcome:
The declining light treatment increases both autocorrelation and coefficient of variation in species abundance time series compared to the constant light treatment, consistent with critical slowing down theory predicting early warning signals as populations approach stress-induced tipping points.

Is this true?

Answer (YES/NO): NO